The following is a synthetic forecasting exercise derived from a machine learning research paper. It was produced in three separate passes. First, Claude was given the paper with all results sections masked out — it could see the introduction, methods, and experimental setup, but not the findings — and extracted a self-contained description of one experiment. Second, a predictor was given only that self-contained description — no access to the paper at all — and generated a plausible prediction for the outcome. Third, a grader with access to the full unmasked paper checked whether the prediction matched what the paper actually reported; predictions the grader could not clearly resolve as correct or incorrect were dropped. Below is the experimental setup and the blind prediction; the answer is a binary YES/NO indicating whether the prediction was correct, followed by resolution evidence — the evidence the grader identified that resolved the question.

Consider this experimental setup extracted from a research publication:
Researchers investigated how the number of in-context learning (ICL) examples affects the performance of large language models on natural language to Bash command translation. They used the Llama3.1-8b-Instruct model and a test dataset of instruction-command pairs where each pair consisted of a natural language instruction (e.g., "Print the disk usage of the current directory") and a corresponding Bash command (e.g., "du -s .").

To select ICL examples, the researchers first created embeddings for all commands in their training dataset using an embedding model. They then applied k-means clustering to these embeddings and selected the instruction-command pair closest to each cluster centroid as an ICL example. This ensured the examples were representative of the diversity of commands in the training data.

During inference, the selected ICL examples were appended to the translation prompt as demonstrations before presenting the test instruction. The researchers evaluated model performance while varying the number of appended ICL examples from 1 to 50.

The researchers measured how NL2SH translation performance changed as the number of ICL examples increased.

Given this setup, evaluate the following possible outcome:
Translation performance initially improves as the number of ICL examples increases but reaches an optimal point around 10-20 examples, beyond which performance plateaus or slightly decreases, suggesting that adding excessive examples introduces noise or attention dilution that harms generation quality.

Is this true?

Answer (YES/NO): NO